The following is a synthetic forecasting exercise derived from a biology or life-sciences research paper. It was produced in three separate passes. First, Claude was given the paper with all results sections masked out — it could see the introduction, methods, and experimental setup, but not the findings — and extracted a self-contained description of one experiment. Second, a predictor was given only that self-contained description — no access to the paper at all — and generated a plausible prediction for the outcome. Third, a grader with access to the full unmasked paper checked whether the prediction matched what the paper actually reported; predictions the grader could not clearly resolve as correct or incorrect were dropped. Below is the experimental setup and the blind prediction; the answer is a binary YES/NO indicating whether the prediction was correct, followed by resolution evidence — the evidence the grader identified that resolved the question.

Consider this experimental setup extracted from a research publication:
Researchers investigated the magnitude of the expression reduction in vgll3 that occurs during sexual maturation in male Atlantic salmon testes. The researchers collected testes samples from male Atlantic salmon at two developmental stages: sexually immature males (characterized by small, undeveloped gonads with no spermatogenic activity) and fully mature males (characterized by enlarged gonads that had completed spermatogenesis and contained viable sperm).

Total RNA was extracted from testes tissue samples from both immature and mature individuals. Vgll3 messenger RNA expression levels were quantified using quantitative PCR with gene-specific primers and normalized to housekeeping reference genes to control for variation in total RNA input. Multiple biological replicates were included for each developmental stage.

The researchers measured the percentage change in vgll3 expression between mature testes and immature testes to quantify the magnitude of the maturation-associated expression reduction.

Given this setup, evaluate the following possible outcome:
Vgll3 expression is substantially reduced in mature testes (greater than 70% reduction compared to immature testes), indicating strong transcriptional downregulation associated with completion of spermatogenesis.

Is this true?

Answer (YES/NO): NO